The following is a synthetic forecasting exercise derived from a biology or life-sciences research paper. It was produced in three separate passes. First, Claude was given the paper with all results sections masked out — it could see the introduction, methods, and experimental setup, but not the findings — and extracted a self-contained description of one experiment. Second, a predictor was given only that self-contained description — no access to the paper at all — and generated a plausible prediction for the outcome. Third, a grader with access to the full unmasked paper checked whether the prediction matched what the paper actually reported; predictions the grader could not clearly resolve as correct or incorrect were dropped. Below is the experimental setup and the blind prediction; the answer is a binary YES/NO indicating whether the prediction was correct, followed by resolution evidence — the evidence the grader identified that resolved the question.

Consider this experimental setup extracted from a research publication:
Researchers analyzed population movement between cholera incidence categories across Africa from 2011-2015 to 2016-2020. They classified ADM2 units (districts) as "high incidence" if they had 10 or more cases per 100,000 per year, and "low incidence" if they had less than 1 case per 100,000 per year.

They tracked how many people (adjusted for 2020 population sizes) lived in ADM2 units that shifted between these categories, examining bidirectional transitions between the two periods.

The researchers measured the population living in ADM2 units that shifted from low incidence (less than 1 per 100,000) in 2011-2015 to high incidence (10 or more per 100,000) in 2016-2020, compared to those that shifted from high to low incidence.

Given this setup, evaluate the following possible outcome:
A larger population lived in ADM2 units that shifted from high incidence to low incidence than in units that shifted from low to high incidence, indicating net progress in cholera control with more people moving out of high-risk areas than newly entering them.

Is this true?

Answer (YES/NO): NO